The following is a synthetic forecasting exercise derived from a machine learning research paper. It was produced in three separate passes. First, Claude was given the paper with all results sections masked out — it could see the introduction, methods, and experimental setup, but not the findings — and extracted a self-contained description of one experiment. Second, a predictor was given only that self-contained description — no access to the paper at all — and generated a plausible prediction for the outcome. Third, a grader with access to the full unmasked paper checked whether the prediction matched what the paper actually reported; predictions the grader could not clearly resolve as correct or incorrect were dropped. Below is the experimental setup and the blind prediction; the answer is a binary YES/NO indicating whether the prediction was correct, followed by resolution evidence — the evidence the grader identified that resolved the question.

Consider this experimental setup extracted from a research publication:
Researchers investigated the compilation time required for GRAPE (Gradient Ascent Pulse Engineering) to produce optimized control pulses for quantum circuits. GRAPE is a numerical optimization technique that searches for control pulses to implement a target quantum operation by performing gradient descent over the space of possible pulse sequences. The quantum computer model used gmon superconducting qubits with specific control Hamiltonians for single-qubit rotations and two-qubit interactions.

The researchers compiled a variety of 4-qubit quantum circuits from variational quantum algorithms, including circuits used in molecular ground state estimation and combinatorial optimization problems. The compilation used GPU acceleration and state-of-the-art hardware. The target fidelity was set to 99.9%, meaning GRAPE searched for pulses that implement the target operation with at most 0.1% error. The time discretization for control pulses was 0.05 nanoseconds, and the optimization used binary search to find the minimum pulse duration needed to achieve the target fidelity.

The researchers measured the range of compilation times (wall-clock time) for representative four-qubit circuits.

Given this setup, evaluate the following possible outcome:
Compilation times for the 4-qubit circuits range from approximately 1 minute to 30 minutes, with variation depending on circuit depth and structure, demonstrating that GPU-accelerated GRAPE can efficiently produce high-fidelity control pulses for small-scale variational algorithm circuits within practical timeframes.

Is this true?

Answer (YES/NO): NO